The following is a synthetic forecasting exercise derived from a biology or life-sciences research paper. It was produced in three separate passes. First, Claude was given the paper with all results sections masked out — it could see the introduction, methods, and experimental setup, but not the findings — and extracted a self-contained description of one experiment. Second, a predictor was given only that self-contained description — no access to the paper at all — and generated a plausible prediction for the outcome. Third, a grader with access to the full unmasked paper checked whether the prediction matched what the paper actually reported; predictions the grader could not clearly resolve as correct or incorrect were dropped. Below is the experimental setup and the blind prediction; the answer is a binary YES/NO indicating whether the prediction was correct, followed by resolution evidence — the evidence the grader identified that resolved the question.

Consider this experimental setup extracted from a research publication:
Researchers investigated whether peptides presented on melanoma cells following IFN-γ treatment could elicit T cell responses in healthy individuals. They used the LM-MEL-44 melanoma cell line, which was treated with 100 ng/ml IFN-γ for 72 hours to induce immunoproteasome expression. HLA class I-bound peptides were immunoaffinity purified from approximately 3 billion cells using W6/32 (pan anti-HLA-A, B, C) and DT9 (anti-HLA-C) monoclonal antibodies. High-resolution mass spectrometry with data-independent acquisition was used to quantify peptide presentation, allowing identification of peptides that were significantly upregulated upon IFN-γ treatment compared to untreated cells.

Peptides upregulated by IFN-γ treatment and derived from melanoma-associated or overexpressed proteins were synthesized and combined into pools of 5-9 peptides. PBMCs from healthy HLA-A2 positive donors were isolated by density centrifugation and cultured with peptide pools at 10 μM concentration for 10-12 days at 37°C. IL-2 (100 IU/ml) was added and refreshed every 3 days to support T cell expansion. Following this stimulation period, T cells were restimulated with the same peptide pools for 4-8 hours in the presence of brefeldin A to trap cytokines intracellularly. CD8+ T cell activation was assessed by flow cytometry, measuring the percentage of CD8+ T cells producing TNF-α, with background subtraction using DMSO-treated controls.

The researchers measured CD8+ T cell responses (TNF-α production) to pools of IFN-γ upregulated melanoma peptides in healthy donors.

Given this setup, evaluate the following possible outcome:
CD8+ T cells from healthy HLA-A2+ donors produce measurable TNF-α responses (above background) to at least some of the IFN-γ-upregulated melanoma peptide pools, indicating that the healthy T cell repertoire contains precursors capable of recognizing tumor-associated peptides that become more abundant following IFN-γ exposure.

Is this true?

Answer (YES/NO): NO